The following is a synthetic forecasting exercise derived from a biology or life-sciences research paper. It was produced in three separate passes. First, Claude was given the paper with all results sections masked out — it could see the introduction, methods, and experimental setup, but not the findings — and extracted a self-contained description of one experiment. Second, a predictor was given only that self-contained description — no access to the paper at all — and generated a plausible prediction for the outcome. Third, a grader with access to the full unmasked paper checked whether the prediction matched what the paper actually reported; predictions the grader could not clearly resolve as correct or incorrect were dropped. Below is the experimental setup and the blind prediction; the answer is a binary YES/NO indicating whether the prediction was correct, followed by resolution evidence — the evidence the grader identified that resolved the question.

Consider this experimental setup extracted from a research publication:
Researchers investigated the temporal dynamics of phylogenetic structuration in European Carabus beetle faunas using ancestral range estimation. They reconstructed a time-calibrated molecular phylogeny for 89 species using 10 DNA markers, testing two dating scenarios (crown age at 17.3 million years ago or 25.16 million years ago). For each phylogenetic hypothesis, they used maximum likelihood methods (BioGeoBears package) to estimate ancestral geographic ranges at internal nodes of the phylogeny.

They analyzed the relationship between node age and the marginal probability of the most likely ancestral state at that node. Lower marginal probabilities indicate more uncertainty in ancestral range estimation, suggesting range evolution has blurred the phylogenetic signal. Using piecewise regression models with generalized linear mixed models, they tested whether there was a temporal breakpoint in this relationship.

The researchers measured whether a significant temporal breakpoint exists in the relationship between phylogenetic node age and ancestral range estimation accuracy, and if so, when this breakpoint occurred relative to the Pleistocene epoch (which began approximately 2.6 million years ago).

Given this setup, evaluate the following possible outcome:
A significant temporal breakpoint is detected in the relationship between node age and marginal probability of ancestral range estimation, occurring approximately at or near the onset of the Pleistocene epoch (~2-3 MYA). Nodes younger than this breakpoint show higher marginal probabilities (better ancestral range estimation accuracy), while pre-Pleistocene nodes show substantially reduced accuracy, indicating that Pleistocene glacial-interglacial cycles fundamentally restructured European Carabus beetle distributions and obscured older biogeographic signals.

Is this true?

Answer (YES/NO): YES